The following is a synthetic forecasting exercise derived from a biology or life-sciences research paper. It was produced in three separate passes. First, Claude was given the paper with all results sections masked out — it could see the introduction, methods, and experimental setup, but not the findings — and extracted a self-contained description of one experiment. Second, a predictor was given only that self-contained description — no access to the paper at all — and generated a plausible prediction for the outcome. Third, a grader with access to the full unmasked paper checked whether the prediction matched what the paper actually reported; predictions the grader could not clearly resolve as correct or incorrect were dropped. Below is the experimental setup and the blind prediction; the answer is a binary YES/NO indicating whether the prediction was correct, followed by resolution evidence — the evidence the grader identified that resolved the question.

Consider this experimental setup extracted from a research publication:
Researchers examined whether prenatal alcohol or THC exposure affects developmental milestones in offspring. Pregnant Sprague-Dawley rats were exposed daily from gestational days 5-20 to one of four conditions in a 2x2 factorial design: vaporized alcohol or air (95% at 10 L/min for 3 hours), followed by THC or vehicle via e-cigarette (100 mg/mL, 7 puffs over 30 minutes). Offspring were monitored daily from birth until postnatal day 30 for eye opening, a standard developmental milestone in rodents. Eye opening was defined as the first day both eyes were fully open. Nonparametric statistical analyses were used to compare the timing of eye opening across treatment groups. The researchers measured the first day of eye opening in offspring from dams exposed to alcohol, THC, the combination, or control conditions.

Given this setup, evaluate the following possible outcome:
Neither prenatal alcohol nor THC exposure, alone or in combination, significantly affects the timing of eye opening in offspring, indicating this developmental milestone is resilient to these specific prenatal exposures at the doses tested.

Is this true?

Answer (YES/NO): NO